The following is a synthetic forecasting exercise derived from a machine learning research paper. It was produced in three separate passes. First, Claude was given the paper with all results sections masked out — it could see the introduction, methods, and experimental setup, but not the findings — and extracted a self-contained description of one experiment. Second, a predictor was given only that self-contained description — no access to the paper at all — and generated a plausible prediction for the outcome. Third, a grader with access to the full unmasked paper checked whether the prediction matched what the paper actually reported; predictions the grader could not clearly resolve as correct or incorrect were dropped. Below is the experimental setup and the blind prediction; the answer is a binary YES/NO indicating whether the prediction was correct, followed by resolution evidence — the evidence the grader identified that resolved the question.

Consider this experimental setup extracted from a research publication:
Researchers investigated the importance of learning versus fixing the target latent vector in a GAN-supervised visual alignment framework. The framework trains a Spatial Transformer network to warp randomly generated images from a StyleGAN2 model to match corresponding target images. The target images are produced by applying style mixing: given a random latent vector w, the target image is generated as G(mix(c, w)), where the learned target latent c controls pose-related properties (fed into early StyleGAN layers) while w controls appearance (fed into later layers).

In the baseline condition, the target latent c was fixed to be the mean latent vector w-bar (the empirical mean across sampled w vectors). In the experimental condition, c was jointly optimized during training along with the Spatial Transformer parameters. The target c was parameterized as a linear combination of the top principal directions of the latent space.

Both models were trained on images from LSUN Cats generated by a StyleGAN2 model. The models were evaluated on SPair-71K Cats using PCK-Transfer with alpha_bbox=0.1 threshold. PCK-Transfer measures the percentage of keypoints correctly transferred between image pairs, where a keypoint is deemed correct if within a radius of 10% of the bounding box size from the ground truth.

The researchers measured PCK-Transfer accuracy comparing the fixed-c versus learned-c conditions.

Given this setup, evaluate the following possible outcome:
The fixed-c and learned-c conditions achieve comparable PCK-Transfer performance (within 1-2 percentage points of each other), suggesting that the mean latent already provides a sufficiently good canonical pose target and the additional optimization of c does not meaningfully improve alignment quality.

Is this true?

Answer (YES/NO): NO